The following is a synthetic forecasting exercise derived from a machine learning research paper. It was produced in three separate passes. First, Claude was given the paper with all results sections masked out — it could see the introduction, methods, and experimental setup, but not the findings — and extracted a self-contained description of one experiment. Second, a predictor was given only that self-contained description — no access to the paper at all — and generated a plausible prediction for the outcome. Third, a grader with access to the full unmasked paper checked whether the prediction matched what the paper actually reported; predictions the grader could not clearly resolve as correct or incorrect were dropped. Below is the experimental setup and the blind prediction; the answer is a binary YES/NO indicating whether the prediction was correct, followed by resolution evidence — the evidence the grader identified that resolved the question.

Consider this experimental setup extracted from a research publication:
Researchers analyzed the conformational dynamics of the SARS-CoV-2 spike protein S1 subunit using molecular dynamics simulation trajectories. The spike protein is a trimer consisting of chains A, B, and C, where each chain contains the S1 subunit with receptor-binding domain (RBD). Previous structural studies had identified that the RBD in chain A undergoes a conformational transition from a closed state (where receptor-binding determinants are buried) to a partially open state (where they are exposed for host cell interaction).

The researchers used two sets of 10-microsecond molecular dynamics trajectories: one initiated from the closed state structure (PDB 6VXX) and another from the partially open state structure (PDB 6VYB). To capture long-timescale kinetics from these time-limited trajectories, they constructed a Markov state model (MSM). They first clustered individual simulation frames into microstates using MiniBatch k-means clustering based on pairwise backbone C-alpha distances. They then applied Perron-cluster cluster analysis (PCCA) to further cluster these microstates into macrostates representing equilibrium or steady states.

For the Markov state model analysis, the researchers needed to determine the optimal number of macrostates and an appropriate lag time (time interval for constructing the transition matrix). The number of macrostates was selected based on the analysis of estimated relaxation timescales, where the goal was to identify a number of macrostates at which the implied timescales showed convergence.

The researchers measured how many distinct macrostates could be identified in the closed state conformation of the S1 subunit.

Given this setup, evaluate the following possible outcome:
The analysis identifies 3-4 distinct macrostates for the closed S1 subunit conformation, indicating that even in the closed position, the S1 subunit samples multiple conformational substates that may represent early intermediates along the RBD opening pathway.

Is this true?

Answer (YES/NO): YES